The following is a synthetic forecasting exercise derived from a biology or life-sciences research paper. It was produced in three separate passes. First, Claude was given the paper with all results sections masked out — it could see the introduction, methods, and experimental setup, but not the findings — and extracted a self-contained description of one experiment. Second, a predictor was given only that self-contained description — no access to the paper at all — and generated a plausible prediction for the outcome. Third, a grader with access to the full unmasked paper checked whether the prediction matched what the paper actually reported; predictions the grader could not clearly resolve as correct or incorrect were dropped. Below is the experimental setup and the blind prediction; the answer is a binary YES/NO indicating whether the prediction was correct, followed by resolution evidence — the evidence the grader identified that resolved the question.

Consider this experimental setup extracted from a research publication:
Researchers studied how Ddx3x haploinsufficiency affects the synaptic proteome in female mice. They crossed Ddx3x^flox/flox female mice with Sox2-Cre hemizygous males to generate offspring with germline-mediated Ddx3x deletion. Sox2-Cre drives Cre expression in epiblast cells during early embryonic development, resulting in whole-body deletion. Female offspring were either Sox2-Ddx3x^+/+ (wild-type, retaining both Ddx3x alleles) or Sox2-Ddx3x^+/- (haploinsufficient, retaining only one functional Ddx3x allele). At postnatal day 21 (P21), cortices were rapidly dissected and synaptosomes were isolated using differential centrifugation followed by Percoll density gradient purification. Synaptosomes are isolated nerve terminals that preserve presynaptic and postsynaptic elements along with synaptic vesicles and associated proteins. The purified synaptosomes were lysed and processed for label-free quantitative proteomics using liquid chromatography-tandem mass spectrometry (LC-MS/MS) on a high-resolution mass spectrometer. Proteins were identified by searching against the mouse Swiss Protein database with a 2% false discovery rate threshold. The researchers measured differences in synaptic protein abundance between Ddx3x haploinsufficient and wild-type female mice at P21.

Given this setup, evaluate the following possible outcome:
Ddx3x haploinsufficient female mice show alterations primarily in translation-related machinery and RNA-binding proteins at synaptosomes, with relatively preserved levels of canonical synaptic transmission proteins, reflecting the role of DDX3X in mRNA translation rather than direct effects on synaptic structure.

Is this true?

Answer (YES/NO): NO